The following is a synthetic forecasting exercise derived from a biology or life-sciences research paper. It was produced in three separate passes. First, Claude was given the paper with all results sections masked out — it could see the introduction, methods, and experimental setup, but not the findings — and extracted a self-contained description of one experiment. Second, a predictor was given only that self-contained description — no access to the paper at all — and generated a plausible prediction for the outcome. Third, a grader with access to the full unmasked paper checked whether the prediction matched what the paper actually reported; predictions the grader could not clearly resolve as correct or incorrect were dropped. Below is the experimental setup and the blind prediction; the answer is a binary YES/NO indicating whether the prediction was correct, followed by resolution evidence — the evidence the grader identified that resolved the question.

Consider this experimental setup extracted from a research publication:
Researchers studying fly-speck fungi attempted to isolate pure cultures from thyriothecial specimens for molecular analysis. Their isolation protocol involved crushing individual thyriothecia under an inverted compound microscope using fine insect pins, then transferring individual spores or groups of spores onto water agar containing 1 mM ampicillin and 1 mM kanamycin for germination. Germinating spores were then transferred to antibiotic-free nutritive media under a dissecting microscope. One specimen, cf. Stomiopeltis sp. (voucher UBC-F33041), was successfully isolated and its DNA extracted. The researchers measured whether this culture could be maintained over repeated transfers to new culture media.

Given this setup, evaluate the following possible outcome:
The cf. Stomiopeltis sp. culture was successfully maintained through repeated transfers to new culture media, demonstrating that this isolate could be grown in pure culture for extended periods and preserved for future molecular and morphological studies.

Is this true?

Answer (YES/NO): NO